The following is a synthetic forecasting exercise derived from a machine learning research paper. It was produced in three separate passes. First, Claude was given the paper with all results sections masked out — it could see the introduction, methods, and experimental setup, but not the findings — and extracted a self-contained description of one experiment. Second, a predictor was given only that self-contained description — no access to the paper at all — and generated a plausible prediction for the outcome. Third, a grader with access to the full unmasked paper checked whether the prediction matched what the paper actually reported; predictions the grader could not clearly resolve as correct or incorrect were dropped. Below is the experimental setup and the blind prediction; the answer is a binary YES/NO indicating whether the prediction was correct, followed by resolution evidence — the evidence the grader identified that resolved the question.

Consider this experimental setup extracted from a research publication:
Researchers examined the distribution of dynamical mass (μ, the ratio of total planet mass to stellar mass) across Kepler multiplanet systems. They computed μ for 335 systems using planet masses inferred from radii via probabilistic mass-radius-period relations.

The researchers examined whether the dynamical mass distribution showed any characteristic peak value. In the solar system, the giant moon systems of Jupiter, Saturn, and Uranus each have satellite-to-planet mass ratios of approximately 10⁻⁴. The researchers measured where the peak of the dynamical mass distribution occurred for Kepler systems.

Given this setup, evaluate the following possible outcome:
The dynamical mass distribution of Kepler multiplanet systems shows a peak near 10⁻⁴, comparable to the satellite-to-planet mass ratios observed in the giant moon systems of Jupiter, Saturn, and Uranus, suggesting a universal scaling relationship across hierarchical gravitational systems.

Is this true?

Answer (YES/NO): YES